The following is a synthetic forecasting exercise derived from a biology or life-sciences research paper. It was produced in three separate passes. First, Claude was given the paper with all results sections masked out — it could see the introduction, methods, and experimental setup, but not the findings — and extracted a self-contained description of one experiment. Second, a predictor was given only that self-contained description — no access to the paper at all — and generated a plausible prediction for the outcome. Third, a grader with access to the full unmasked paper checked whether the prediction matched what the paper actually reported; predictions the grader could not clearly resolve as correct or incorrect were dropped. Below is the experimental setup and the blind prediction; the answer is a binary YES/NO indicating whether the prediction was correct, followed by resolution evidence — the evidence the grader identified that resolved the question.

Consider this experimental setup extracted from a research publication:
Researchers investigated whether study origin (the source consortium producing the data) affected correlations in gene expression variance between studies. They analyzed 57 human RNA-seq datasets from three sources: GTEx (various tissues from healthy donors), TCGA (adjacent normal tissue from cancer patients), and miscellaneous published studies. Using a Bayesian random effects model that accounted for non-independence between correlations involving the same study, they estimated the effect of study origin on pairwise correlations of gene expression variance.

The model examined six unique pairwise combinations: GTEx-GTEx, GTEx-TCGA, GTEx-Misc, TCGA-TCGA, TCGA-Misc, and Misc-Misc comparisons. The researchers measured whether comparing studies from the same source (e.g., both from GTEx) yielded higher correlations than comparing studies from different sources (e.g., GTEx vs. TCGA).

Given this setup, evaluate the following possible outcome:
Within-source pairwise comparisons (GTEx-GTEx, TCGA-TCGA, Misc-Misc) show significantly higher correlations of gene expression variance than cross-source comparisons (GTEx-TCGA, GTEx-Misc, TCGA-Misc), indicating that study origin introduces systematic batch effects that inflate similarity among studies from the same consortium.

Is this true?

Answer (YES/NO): NO